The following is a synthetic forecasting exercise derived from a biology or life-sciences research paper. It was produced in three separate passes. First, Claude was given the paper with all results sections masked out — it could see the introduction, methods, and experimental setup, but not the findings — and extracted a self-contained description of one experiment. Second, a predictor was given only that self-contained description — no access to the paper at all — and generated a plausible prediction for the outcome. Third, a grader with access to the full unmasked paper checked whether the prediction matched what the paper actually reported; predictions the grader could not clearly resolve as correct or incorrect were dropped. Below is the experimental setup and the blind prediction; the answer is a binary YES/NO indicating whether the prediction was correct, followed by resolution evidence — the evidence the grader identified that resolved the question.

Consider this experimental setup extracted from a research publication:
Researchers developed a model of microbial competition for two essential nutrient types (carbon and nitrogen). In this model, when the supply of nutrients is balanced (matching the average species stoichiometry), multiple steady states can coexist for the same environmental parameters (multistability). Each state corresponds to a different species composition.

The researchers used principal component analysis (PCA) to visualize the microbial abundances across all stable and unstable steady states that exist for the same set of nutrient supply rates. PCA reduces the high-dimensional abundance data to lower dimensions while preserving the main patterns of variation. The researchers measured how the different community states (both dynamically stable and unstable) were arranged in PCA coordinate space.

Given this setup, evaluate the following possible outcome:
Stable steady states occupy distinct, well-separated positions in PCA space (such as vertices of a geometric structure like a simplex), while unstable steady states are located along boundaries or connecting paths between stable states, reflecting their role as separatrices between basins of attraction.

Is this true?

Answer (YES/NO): NO